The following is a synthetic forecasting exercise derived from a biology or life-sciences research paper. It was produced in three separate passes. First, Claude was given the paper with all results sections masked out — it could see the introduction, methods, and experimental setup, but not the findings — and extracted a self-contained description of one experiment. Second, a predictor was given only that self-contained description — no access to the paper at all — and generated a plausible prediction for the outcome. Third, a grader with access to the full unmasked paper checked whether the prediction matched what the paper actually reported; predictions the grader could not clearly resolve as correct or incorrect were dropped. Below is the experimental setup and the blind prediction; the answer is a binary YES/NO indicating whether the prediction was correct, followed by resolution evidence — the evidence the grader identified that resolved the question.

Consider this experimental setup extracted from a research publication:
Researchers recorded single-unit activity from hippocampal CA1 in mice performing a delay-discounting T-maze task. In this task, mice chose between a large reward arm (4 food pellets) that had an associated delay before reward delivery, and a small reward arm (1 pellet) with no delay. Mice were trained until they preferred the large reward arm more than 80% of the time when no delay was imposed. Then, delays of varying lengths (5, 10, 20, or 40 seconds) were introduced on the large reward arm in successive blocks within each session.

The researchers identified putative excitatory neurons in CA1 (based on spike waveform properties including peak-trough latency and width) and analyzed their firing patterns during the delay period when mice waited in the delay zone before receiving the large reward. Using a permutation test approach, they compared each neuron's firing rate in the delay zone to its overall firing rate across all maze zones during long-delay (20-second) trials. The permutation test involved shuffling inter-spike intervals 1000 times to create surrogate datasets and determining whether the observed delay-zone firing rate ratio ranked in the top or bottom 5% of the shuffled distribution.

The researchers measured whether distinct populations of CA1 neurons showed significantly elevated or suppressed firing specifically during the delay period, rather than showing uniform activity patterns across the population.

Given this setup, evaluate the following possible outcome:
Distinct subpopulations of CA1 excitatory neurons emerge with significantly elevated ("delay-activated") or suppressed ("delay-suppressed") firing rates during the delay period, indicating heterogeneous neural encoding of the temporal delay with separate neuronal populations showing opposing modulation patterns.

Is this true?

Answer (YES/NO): YES